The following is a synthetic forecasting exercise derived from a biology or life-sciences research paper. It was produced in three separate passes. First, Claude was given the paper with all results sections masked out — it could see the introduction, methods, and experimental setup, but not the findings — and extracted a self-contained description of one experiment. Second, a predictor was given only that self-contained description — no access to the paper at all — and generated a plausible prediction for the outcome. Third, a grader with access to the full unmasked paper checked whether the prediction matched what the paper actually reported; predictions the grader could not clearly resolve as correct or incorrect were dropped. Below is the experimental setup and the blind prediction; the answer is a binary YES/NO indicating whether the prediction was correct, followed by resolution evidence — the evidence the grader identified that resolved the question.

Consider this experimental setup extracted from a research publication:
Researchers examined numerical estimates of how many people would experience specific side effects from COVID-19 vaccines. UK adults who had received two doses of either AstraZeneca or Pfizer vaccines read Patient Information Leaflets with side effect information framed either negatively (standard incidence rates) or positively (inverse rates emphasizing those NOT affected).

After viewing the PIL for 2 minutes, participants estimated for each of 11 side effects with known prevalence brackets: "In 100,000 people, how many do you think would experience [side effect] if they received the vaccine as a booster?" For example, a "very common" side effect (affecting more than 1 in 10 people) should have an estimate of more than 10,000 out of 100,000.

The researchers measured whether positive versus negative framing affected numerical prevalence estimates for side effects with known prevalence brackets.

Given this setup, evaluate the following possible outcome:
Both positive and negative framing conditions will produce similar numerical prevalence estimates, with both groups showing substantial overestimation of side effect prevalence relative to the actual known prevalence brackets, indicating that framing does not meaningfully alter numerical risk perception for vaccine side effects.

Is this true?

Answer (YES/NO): NO